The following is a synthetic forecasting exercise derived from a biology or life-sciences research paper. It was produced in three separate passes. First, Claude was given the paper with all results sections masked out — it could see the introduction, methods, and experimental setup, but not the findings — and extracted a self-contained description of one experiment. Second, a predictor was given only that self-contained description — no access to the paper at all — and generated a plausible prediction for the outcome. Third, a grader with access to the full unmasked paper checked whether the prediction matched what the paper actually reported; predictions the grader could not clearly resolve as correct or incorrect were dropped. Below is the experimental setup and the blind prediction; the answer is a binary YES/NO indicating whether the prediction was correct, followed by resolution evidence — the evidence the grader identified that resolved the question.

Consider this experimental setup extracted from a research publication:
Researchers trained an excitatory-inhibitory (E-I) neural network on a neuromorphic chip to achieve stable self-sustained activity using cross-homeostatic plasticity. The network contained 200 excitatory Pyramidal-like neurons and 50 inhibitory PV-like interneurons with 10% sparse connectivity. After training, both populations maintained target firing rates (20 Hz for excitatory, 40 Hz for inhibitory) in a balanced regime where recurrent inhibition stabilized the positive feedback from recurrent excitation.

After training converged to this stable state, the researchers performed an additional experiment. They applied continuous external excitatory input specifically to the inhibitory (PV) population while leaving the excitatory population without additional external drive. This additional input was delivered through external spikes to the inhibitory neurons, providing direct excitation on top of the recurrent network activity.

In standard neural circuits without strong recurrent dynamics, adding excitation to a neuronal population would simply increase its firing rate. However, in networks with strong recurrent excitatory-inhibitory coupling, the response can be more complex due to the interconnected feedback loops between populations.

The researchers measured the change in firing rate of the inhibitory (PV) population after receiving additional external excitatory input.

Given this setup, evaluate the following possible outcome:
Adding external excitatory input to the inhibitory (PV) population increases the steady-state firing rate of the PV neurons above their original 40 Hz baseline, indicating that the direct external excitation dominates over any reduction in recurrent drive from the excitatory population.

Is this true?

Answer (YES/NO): NO